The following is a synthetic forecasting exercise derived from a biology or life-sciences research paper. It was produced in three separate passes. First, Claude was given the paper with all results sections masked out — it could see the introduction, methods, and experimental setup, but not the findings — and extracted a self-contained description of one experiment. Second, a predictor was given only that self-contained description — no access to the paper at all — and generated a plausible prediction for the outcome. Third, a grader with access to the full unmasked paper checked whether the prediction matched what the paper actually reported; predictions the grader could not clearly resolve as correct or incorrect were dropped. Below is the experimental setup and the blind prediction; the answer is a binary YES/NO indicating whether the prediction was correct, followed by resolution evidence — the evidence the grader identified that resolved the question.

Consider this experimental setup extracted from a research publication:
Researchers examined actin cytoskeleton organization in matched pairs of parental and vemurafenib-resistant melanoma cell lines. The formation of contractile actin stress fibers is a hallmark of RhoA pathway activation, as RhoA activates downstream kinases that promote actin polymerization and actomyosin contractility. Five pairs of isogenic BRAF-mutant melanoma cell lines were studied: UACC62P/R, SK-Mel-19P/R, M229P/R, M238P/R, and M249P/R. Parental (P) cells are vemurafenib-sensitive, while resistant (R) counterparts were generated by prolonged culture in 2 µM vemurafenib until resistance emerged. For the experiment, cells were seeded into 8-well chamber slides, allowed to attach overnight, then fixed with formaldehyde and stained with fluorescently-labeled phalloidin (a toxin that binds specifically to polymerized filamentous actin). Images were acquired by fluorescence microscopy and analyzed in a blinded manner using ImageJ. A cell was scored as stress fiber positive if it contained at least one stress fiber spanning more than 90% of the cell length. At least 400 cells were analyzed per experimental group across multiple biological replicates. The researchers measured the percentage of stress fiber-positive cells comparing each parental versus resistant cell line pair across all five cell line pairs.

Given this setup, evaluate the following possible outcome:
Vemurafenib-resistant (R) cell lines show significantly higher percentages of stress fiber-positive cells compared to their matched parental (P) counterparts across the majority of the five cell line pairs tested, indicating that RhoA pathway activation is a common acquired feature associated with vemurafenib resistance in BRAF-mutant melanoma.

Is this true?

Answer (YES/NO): YES